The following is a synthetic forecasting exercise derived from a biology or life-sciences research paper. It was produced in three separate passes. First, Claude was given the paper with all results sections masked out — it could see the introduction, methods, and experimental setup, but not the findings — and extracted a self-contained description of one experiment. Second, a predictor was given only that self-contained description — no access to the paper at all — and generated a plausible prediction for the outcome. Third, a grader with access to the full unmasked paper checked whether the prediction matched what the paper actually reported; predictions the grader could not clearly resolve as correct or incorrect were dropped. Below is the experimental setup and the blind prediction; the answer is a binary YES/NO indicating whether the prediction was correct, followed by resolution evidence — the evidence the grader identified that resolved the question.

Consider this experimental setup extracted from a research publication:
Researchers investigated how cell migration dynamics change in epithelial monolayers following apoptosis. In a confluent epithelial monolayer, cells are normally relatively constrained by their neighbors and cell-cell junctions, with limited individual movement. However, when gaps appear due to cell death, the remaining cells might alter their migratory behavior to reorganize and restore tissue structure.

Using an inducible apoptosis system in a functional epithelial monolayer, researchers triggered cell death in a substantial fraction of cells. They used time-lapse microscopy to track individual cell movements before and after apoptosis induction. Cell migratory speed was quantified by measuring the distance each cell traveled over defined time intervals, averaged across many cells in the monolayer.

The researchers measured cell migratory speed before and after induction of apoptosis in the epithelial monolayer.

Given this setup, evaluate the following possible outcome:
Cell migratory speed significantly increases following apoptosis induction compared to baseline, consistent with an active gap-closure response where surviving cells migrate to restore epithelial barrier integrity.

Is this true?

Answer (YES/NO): YES